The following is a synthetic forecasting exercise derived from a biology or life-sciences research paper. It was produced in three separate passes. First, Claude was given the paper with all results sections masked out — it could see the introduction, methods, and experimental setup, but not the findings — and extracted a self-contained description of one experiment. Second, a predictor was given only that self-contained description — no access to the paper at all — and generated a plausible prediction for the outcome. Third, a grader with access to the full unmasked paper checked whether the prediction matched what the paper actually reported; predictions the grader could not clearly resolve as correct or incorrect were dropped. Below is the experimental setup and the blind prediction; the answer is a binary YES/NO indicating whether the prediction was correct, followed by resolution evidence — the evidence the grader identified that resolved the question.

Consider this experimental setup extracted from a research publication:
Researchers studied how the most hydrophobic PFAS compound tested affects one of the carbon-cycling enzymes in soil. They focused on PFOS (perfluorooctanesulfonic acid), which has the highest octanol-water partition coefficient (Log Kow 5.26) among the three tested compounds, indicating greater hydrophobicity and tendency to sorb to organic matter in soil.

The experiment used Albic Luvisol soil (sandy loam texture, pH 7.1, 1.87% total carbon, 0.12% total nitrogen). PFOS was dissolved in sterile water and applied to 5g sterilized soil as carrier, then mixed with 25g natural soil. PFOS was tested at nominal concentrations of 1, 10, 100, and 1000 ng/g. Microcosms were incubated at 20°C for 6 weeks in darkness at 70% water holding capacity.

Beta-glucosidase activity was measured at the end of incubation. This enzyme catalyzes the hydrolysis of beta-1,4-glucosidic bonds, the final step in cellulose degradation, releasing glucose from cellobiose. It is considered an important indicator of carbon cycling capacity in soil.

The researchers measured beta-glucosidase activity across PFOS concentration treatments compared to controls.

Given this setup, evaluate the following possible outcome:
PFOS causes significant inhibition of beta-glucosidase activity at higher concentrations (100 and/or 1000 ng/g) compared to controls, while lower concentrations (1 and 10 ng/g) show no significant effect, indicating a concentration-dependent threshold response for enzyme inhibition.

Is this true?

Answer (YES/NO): NO